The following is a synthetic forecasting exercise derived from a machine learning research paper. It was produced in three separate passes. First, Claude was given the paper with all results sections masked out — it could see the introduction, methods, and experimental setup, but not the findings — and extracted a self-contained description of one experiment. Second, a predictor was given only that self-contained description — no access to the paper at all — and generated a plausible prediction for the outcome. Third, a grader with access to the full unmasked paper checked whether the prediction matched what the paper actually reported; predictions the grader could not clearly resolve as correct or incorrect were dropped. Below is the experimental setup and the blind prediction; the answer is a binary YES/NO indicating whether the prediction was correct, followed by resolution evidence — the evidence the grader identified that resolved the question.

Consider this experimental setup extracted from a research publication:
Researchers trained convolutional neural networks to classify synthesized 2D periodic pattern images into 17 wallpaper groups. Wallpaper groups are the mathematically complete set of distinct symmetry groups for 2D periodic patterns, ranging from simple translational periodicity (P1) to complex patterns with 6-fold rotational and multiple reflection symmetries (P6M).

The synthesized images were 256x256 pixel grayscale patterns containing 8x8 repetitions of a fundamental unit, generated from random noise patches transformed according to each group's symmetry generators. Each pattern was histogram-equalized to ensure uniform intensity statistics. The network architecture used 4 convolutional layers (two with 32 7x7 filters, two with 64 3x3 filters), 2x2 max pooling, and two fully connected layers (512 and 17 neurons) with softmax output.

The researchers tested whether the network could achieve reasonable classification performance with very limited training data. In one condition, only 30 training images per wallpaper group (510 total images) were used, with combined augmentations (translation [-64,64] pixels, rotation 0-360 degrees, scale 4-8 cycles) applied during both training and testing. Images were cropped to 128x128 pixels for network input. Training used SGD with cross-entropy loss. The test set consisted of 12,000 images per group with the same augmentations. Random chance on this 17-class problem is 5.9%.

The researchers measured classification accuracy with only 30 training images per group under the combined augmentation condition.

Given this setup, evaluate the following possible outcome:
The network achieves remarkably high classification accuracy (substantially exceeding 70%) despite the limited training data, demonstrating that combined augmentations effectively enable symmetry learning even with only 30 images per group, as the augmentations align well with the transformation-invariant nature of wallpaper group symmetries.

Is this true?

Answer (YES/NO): NO